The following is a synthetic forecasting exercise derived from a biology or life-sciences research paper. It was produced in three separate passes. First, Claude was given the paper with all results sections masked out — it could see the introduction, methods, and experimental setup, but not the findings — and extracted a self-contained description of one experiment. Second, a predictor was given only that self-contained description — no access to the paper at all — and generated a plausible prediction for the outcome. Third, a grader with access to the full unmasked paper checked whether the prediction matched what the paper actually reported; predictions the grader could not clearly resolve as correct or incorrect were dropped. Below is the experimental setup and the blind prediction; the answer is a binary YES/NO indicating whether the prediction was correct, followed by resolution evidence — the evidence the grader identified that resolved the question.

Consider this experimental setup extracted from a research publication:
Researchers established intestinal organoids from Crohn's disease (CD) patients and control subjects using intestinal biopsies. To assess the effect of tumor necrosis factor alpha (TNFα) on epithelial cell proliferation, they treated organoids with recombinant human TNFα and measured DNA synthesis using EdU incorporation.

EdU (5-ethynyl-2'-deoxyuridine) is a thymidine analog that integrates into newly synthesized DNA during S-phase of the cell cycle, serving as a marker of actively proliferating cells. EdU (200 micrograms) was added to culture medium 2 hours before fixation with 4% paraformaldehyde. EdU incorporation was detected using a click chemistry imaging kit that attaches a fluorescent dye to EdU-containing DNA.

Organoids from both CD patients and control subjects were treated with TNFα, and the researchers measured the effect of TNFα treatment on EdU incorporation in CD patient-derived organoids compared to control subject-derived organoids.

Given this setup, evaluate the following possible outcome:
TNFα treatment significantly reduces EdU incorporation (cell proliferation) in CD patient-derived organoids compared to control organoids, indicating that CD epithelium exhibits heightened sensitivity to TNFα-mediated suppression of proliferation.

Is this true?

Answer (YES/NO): YES